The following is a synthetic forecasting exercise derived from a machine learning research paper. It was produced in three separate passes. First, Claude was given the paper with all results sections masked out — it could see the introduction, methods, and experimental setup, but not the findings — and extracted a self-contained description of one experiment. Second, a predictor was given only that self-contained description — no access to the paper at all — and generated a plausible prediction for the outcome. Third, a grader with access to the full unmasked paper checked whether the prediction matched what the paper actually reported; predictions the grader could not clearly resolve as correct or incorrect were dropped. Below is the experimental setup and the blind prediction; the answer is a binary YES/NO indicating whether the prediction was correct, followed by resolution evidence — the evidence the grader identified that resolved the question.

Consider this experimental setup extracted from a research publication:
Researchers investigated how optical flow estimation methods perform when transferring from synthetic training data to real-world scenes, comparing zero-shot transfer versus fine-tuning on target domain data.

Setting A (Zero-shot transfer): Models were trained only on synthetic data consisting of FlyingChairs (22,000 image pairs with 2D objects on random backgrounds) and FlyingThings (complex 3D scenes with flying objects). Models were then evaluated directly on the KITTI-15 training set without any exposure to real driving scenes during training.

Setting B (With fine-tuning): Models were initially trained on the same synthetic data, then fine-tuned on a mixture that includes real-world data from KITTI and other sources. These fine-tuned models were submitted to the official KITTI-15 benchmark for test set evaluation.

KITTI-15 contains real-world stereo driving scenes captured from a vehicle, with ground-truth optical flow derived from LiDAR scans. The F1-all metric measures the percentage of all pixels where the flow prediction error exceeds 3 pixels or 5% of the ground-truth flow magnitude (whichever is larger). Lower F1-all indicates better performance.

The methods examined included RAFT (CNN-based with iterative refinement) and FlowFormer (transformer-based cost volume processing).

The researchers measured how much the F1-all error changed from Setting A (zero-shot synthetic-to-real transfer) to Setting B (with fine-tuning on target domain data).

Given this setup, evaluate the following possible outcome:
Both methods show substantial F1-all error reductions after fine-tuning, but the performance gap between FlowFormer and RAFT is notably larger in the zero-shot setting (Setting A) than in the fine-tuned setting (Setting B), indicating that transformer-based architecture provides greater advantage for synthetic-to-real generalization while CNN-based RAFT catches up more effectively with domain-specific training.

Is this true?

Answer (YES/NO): YES